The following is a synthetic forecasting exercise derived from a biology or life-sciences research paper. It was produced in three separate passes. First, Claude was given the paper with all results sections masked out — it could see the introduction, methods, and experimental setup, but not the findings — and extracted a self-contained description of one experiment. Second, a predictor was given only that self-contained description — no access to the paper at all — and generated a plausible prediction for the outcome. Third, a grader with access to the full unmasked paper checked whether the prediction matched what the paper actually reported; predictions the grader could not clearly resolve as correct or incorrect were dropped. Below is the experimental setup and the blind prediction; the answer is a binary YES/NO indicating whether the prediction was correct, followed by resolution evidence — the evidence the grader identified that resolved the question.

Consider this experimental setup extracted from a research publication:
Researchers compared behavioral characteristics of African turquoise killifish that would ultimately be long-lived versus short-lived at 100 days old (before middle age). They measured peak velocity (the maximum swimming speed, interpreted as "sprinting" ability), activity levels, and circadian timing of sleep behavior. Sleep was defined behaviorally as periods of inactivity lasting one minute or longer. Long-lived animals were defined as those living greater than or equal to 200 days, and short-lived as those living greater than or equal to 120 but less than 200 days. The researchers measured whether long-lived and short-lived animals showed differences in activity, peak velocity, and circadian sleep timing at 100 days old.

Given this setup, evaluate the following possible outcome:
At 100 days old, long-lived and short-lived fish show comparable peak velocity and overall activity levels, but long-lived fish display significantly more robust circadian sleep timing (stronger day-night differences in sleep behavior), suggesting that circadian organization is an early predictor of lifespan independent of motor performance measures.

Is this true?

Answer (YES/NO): NO